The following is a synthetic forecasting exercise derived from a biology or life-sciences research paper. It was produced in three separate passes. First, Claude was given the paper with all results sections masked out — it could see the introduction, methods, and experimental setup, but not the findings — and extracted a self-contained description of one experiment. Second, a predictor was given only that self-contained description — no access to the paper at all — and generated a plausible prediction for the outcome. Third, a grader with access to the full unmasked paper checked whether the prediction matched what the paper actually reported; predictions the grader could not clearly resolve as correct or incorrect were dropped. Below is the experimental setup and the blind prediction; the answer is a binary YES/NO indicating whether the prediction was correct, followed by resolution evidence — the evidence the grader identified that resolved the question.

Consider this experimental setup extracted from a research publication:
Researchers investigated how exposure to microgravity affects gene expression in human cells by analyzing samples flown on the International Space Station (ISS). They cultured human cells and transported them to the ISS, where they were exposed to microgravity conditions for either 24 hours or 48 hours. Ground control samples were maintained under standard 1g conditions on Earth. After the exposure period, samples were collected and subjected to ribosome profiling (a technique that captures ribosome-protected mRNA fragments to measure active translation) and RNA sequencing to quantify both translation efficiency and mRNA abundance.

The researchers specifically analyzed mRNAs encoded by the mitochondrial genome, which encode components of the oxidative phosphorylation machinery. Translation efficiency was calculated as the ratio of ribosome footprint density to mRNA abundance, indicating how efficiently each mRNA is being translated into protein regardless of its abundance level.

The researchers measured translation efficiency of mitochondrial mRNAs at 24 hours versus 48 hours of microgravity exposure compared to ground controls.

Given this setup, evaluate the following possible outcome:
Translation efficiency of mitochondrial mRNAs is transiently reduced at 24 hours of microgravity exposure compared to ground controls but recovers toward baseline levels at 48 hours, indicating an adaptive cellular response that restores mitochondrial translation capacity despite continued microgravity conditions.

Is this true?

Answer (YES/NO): YES